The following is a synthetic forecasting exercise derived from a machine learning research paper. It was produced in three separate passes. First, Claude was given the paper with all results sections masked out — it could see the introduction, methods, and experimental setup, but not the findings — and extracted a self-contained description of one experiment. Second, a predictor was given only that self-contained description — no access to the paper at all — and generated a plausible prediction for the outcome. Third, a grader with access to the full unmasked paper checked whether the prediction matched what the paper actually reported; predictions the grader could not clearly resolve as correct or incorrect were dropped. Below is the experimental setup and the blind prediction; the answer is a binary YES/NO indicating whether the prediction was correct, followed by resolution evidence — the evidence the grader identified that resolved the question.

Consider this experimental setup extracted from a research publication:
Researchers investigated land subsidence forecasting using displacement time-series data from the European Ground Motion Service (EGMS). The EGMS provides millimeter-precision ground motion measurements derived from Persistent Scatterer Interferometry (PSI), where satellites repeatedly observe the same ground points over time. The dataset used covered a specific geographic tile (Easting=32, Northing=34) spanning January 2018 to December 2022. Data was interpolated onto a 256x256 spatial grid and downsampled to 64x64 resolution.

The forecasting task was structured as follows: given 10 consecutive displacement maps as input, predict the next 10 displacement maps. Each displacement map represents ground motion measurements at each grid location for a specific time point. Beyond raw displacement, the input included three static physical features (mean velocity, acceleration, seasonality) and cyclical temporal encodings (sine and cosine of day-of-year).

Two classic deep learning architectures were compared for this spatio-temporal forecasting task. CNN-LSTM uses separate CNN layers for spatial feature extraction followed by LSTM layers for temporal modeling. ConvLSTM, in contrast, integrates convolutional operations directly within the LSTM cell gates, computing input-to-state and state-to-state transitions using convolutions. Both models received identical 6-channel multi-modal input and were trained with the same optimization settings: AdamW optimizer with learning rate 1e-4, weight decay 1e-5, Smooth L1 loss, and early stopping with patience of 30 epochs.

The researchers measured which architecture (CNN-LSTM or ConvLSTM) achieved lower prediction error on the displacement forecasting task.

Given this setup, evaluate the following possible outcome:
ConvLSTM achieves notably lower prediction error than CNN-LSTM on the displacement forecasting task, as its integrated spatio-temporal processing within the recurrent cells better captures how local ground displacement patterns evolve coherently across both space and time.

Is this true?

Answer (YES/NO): NO